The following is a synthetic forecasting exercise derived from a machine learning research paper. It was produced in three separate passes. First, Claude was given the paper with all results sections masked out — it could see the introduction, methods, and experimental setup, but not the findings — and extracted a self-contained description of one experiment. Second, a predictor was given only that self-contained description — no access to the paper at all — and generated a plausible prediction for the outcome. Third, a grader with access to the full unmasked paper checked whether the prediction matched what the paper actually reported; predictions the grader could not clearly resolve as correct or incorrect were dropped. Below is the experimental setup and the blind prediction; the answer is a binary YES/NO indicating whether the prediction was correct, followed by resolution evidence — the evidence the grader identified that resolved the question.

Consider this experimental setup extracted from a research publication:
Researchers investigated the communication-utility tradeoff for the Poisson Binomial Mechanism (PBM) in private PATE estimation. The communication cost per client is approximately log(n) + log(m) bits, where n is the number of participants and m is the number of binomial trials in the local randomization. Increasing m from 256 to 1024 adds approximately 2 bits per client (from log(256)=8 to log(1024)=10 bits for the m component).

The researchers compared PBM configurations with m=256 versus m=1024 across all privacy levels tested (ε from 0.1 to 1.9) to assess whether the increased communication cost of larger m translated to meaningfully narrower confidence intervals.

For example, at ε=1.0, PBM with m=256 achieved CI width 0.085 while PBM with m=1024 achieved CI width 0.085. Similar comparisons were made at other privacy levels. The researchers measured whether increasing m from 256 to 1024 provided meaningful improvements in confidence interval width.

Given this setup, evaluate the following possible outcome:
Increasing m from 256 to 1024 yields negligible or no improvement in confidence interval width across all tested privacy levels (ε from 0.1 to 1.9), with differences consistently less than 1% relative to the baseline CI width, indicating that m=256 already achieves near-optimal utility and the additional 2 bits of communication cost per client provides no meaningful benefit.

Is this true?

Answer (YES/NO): NO